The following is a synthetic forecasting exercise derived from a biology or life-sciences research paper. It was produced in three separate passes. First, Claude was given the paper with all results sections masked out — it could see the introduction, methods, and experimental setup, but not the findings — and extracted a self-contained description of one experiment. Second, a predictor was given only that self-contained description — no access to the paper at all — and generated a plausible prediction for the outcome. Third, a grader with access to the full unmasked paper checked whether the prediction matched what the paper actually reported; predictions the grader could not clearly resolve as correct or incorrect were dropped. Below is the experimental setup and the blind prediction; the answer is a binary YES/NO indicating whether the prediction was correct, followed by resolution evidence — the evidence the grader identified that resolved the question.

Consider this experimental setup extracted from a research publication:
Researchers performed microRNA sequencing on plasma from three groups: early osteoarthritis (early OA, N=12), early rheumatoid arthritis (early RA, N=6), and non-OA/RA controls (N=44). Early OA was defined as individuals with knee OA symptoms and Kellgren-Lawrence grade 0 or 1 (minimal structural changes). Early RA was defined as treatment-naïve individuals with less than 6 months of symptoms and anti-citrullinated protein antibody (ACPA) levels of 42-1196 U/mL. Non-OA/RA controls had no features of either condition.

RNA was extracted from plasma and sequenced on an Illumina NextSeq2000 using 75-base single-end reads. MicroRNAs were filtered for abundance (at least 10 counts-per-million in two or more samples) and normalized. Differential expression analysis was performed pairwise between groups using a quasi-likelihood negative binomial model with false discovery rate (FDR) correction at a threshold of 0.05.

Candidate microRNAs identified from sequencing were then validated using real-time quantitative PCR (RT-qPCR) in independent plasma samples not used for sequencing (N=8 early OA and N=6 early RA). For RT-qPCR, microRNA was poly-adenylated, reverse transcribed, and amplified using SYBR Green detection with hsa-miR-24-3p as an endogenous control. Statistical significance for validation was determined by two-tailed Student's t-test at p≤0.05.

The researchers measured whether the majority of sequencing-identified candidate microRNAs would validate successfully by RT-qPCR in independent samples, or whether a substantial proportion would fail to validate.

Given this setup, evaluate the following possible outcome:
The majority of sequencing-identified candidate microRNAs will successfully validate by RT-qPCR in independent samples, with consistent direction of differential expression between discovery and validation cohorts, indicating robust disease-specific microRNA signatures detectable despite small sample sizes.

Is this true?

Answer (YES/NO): NO